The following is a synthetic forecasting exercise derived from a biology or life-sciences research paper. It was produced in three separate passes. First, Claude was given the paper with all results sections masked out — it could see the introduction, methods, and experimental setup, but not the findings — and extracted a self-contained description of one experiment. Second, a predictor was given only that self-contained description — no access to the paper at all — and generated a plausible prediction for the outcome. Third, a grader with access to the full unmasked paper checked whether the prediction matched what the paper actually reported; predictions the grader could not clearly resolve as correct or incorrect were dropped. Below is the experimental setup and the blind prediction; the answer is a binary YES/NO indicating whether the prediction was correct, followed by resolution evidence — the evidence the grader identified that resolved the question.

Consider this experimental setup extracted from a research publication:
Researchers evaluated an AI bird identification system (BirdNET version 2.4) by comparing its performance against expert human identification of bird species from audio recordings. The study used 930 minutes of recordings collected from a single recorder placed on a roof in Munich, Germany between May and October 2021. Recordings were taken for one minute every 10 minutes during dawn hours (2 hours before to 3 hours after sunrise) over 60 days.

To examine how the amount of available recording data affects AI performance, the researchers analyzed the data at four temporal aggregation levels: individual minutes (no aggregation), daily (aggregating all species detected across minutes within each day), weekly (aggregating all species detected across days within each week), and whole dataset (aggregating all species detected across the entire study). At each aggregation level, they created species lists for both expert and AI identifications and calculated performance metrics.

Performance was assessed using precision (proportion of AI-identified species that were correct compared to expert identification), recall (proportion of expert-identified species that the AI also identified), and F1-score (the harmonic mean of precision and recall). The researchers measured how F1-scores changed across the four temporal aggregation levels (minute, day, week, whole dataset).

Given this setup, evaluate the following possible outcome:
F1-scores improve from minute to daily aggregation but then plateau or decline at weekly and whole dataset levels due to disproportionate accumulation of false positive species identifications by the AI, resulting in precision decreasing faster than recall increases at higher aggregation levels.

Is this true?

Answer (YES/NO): NO